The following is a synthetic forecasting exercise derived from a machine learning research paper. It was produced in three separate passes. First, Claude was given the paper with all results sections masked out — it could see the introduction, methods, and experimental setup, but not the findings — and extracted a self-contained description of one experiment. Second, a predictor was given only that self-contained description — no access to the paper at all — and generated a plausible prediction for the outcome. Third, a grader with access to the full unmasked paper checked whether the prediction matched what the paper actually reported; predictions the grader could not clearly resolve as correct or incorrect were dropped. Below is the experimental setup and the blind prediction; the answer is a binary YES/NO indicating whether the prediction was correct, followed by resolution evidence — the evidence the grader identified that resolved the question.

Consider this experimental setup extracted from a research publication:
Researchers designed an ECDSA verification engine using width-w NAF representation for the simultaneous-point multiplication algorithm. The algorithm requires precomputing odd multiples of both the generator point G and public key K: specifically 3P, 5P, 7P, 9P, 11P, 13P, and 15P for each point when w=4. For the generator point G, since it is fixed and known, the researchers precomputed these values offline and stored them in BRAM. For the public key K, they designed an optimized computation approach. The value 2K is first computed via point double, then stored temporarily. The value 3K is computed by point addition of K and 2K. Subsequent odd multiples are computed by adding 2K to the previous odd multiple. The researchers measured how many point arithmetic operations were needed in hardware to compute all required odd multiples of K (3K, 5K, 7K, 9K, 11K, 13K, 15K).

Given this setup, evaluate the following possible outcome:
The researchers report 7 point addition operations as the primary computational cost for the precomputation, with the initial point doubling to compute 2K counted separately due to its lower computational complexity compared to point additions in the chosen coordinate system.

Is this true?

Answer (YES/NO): NO